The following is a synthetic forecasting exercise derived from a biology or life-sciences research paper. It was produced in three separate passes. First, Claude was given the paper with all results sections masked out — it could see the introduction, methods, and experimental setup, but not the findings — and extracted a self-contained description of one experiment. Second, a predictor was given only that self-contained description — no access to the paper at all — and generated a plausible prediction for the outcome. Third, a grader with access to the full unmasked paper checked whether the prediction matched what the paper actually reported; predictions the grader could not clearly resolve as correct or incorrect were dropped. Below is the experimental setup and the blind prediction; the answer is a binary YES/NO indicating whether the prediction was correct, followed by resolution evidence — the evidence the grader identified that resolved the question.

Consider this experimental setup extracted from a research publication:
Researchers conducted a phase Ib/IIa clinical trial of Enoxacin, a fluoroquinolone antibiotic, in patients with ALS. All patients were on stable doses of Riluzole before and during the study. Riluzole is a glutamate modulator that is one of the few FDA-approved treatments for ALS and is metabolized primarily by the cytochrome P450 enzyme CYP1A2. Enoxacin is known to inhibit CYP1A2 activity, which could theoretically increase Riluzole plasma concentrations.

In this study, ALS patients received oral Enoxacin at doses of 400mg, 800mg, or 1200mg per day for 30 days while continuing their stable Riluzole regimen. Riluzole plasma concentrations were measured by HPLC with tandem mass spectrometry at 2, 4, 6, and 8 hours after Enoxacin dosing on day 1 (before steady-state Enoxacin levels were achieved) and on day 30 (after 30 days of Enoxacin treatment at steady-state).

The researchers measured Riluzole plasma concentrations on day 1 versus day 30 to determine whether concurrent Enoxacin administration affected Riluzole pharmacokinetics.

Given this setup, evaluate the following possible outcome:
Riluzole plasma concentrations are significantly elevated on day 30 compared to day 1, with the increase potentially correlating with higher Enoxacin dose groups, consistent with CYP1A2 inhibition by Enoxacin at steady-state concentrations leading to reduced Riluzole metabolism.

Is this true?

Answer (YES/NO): NO